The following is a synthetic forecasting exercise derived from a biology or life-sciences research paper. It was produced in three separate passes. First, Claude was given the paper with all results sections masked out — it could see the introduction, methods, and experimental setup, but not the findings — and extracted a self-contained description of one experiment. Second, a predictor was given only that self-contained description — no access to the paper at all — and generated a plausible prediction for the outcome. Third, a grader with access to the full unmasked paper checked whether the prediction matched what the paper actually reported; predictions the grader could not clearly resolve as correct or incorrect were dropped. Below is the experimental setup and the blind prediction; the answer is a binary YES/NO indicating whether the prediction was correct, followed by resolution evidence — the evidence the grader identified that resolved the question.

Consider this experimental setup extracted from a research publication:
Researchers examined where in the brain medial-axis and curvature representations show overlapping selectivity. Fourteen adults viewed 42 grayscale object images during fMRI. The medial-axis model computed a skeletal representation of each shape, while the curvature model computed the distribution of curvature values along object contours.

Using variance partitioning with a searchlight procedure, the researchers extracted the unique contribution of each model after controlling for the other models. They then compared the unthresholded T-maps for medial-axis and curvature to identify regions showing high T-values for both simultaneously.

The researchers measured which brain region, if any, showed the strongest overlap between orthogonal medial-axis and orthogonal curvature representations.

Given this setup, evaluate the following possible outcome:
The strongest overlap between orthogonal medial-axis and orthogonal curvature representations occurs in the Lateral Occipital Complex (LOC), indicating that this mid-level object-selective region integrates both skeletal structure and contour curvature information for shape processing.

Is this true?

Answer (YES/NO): YES